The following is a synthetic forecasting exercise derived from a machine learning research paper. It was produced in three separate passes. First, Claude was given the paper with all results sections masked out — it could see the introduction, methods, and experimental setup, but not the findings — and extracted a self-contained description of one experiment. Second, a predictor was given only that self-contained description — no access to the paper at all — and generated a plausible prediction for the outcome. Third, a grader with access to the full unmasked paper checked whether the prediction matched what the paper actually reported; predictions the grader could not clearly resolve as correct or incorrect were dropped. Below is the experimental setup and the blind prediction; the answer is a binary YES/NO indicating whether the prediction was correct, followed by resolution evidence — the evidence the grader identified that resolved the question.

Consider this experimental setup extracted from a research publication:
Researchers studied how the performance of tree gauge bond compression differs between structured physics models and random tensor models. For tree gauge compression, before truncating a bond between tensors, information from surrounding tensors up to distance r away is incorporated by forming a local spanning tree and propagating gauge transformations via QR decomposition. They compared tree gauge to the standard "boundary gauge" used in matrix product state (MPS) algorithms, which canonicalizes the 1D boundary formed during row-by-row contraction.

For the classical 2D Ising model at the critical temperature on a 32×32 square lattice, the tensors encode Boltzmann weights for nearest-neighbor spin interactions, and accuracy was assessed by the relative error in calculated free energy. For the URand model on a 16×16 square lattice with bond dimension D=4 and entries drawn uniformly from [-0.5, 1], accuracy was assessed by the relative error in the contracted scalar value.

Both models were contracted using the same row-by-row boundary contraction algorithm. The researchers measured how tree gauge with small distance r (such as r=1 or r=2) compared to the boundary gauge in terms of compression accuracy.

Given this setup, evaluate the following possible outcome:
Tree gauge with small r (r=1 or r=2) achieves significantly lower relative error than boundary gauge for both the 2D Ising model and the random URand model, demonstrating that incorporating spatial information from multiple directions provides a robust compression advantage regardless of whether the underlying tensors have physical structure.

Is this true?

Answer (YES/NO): NO